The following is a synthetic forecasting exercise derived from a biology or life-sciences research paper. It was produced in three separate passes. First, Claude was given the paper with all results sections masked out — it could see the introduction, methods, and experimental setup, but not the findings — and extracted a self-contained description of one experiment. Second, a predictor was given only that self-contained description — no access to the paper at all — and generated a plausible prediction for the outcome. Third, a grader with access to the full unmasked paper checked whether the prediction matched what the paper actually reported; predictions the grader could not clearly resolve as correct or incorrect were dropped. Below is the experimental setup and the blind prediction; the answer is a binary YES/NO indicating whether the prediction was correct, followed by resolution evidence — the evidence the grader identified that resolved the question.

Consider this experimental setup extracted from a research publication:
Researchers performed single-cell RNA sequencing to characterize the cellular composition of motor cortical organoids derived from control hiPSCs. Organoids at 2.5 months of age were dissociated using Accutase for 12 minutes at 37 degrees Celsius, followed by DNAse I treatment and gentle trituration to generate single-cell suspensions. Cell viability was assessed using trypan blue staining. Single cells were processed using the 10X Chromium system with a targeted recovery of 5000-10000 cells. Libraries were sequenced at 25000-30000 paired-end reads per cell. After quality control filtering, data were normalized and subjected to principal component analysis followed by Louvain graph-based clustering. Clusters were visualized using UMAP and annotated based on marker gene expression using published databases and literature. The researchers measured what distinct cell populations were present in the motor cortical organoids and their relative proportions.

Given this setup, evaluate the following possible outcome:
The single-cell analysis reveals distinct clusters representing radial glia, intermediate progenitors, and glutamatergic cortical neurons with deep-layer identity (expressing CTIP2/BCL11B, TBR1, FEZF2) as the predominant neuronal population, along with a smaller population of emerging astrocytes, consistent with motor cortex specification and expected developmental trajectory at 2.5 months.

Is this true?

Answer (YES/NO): NO